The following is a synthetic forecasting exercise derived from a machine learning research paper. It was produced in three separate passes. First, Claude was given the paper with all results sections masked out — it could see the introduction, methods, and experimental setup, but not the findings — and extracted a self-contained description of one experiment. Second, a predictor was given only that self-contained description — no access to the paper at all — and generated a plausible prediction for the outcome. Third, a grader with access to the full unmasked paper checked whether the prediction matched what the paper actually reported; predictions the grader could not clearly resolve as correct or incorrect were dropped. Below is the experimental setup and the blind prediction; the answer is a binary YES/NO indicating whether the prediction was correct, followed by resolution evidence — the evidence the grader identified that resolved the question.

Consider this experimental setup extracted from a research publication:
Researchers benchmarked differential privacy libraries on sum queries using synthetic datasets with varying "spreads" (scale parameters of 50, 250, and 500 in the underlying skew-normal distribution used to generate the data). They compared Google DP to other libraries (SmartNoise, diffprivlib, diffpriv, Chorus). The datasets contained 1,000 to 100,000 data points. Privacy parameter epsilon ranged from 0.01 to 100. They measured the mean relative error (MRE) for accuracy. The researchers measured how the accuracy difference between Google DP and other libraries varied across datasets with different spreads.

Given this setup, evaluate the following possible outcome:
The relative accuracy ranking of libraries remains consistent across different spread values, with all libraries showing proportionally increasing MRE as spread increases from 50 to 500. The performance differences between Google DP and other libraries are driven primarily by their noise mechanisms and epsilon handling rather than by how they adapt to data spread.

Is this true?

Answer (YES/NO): NO